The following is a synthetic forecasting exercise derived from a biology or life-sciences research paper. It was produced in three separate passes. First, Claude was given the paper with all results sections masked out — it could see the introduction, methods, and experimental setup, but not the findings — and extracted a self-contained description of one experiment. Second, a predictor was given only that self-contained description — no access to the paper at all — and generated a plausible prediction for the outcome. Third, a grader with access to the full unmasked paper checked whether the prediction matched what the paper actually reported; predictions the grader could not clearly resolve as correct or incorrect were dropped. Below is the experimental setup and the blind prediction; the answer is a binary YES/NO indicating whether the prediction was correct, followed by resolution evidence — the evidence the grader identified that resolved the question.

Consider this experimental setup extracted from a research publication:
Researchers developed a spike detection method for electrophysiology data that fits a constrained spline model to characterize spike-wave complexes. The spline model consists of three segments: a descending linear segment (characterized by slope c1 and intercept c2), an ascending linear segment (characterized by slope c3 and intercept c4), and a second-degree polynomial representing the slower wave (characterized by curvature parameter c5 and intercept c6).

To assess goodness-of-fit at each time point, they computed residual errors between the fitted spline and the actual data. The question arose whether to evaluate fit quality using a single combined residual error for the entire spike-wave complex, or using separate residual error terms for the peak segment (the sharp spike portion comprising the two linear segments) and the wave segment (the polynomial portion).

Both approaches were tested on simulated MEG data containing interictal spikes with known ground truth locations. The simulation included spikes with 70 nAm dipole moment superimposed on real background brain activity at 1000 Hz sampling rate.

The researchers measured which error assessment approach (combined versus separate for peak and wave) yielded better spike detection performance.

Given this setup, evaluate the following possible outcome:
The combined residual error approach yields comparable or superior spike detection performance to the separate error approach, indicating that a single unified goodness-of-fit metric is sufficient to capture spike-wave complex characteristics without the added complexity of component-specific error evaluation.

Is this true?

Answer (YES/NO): NO